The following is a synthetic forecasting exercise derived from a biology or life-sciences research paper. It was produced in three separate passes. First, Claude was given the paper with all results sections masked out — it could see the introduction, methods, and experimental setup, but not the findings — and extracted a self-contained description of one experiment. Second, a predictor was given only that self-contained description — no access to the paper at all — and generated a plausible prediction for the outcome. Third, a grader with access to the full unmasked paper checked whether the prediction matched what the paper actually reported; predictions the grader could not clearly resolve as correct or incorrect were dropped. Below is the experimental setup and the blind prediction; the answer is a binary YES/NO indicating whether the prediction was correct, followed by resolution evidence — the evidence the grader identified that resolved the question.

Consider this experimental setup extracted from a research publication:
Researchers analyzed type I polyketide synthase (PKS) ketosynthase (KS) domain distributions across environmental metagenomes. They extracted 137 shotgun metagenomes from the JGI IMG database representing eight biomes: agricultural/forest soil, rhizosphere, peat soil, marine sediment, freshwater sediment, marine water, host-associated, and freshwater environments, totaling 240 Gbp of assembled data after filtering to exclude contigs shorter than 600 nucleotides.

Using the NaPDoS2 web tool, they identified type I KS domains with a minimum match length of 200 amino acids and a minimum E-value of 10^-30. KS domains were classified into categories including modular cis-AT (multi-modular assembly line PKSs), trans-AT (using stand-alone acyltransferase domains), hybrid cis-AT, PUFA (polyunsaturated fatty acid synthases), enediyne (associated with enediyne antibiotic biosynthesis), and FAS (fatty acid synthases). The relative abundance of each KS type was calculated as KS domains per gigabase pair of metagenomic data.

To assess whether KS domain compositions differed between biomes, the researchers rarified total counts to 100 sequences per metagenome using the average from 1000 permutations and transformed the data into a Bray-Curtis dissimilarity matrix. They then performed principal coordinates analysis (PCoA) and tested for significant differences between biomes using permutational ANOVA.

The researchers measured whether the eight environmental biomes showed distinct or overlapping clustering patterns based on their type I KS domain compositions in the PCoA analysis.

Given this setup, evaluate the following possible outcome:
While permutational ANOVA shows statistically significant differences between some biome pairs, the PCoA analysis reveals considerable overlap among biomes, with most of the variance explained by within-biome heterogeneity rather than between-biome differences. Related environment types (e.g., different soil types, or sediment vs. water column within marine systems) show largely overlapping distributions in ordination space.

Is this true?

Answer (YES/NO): NO